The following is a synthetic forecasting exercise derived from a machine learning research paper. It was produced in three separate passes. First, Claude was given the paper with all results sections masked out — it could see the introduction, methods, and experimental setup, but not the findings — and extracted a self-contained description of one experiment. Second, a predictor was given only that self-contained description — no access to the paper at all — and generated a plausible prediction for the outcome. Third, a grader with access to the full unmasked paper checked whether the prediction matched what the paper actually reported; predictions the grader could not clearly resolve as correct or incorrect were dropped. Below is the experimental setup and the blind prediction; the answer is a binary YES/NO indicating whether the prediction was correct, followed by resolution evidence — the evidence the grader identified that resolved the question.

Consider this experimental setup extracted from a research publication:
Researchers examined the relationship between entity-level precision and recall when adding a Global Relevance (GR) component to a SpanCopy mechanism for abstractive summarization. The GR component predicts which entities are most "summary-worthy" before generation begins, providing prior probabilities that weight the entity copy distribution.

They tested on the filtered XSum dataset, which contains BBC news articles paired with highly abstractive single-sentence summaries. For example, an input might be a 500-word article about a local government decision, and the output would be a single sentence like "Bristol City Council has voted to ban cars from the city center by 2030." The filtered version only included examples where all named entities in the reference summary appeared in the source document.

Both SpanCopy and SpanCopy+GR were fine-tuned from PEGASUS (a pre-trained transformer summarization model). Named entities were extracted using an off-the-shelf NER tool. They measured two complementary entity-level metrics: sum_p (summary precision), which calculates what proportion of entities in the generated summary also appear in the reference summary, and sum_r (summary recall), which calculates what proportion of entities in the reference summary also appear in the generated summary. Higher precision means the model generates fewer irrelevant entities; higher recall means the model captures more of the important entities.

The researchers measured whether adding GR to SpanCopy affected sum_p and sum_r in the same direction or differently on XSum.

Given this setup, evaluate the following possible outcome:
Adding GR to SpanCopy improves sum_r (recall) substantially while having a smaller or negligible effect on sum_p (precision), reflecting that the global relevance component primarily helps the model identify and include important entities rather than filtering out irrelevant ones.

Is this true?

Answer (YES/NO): NO